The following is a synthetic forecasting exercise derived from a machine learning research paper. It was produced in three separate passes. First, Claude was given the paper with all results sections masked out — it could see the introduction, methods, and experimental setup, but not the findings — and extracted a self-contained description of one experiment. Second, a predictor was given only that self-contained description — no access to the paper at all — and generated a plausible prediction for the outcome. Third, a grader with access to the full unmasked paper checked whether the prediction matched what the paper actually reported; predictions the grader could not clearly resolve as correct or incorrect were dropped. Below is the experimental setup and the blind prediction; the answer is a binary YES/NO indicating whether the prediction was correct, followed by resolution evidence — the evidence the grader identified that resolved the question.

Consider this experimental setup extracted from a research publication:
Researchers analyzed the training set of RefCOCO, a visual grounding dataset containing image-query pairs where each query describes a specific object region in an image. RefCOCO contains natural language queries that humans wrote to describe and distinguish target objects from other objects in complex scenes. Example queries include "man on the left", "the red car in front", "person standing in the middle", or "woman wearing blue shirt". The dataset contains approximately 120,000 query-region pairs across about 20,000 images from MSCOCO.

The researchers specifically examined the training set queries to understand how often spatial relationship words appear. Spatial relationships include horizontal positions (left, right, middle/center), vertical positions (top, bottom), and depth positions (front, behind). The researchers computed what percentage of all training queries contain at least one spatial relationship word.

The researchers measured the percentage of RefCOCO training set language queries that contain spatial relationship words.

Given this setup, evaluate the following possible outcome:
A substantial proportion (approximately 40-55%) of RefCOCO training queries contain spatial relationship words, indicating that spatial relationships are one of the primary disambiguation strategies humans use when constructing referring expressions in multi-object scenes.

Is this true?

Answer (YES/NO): NO